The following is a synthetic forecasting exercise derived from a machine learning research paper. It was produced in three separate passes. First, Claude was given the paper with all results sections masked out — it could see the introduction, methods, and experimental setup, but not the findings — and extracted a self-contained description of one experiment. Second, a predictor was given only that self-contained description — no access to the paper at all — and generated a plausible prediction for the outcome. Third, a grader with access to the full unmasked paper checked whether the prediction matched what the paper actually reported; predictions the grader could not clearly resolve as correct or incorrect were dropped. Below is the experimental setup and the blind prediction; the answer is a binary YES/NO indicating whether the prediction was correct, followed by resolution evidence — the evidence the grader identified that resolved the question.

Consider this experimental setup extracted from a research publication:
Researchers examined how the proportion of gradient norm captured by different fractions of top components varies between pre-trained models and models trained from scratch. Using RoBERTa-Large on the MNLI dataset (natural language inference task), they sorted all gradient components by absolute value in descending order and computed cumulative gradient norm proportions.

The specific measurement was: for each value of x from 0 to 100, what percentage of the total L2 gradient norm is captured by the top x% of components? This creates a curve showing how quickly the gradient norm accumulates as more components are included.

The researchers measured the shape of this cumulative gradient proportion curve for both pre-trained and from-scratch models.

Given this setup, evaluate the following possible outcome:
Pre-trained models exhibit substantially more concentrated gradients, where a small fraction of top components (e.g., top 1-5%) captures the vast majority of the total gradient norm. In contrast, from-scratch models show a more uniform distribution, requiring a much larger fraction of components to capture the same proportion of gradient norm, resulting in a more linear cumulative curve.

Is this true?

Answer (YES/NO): YES